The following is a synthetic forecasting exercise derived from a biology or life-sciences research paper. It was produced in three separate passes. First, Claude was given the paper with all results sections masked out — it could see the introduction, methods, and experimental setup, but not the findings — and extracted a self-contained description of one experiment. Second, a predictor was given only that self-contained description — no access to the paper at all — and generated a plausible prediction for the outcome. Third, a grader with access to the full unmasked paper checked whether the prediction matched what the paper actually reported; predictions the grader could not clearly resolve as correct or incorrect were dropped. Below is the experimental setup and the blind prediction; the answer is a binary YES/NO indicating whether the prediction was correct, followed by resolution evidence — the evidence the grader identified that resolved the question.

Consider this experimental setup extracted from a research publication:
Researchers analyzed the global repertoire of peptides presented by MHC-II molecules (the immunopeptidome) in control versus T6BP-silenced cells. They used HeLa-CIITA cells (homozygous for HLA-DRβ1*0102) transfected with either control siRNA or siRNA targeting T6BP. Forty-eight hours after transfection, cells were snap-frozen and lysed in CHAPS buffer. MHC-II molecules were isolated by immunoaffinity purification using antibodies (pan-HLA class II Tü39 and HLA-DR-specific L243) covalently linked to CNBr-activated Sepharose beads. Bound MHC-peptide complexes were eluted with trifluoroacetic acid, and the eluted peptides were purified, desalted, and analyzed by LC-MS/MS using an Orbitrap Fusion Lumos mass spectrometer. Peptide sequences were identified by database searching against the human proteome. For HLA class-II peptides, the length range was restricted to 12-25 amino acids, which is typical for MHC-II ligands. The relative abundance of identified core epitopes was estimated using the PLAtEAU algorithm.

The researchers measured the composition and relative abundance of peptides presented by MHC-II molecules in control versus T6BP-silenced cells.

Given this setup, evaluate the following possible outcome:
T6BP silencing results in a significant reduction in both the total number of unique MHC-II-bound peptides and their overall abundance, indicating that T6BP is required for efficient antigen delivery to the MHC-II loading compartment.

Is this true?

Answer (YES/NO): NO